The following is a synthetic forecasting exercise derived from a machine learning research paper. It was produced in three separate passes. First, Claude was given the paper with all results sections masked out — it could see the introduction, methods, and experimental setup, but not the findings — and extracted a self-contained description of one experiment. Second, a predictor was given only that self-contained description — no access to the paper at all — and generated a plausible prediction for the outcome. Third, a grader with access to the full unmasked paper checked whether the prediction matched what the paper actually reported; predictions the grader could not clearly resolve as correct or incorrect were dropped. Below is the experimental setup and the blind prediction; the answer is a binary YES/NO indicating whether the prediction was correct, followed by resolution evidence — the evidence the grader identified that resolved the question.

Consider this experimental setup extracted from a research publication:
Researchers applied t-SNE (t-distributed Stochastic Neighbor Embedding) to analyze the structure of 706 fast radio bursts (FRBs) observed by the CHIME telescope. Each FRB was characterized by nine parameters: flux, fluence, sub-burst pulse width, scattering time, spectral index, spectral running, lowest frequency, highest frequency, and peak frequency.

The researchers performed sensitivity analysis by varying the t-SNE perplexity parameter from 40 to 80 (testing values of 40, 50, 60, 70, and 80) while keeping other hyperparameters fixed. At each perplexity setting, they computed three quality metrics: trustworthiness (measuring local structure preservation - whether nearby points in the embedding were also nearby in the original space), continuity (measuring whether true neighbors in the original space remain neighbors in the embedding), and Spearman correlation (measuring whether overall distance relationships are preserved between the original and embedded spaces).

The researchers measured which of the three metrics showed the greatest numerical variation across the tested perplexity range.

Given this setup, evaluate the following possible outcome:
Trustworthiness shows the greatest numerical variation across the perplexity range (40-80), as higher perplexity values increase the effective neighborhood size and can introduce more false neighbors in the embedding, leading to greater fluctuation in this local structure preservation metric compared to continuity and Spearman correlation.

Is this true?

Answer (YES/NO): NO